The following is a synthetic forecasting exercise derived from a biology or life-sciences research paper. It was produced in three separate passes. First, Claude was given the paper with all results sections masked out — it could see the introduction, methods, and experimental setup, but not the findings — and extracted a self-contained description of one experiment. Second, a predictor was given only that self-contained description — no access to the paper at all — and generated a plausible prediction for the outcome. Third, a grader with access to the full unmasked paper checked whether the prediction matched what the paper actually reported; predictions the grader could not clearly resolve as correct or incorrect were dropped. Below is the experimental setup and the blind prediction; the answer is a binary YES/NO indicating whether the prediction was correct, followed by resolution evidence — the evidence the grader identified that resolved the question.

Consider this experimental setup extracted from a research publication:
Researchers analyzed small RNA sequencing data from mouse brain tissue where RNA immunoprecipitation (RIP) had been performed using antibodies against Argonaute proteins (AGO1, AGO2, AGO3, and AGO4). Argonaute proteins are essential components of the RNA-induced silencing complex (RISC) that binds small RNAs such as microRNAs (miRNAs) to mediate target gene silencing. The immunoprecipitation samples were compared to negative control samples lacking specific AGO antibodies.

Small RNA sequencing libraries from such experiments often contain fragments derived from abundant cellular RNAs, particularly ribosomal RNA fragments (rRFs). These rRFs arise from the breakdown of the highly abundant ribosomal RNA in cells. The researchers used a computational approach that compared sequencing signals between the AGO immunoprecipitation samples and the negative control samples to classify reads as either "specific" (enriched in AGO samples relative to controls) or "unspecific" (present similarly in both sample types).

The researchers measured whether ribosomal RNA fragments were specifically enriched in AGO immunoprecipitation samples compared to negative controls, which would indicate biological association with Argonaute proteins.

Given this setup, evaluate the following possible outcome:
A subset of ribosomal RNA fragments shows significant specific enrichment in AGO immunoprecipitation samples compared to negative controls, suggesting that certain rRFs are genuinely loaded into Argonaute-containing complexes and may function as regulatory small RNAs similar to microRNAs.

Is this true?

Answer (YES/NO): NO